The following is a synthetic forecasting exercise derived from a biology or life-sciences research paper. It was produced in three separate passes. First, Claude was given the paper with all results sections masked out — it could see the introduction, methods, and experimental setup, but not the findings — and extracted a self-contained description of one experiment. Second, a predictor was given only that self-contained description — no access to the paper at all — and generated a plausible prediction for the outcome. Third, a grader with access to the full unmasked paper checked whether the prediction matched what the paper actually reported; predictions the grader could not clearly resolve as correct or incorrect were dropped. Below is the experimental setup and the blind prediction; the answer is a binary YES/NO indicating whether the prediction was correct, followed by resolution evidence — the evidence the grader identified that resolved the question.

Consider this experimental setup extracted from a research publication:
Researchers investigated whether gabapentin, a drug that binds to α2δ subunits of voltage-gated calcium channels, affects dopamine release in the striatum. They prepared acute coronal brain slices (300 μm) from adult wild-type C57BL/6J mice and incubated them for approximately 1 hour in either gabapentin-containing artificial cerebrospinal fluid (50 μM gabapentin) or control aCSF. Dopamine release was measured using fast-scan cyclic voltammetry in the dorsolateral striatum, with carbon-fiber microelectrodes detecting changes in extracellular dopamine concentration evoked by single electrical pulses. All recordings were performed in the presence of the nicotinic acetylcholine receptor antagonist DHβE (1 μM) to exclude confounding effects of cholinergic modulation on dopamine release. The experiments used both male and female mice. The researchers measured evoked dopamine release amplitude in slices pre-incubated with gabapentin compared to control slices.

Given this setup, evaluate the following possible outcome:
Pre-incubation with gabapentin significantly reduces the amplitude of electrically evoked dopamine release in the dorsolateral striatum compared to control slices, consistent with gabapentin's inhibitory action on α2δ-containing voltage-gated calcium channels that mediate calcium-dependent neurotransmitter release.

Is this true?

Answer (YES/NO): NO